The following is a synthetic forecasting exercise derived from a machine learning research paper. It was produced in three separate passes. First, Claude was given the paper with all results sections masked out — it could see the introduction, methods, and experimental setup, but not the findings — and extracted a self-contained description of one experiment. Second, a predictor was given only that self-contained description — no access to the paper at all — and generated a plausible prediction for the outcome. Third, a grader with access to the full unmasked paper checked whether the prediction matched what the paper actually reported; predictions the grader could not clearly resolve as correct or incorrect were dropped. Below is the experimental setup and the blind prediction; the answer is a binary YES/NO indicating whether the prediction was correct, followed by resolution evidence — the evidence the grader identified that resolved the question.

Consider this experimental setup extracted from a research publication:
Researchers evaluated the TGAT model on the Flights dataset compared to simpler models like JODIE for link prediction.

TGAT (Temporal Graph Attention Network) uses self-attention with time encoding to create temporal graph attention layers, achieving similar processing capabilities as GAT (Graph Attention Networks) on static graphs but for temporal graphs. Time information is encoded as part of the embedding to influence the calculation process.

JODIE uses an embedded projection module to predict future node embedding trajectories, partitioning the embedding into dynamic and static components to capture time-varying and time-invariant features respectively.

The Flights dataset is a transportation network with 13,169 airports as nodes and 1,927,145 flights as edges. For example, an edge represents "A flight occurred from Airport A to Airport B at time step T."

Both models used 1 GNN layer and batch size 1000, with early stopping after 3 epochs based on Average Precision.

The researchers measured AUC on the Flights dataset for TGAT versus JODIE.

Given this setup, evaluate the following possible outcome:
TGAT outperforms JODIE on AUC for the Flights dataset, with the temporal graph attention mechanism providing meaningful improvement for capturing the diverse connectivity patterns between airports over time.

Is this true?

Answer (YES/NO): NO